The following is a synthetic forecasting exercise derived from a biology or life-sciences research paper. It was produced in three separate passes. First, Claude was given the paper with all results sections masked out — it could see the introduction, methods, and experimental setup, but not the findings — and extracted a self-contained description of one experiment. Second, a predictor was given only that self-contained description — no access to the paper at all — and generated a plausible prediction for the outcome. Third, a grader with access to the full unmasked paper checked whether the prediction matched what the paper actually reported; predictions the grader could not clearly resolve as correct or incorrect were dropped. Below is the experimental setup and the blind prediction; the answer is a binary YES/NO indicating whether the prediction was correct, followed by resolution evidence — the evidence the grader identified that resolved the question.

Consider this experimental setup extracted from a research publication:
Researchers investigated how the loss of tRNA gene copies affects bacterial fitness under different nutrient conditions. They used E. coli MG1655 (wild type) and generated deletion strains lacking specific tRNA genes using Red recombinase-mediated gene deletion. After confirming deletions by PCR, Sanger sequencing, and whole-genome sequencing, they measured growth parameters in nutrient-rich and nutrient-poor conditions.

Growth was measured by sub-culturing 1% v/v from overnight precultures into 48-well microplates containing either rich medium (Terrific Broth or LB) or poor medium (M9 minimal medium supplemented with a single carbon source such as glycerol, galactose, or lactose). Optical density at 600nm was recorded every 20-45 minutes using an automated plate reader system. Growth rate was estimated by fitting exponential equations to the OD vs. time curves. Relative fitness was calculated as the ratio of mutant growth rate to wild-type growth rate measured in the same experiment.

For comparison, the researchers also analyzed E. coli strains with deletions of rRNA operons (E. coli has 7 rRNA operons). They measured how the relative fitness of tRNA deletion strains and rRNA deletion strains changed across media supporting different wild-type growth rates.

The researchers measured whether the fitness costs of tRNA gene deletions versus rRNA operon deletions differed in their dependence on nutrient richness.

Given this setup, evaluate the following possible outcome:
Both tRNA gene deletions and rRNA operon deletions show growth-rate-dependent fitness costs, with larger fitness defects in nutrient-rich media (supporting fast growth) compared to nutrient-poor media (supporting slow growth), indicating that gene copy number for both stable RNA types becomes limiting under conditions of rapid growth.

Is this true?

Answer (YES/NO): YES